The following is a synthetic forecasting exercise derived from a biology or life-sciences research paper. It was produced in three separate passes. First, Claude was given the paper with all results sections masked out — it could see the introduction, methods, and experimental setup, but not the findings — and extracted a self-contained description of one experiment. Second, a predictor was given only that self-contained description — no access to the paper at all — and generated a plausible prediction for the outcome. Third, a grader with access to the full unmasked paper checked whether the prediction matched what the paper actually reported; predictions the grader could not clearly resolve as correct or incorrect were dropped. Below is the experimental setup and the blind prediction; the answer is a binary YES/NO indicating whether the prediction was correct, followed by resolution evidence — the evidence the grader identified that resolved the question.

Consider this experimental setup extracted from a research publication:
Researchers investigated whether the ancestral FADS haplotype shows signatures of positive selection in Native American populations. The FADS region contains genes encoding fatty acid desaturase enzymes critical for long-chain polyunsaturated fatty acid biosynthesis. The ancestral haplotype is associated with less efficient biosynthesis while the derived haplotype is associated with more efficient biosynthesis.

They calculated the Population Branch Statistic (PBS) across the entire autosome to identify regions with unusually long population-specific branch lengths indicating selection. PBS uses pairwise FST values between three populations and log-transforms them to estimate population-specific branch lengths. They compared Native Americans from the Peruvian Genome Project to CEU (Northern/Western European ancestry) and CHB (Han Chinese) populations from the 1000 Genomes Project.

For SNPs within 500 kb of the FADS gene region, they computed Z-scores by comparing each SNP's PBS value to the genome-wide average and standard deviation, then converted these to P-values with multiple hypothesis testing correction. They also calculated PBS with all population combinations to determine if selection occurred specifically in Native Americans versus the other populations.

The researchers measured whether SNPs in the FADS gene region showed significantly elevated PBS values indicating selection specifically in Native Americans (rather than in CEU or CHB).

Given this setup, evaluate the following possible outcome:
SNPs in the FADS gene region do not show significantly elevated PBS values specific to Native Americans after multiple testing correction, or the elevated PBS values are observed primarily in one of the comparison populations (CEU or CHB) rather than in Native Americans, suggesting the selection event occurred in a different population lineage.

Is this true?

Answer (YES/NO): NO